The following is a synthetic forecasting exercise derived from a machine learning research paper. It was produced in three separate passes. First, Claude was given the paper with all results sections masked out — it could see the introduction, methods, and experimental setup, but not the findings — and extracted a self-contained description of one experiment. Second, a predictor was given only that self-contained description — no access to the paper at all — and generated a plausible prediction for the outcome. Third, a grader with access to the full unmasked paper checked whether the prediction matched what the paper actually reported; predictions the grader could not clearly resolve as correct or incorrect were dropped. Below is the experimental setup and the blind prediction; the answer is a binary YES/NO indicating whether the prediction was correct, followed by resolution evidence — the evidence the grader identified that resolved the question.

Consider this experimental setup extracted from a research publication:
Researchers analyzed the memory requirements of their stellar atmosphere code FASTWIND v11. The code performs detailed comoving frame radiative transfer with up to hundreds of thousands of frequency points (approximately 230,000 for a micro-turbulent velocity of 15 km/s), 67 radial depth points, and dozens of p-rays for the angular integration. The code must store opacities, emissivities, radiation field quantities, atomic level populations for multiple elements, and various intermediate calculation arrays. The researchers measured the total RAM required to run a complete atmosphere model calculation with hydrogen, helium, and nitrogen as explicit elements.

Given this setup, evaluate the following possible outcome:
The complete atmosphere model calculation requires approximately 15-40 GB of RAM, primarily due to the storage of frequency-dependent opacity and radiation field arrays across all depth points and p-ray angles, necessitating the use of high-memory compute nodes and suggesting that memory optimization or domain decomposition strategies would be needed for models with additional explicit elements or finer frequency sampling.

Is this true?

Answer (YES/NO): NO